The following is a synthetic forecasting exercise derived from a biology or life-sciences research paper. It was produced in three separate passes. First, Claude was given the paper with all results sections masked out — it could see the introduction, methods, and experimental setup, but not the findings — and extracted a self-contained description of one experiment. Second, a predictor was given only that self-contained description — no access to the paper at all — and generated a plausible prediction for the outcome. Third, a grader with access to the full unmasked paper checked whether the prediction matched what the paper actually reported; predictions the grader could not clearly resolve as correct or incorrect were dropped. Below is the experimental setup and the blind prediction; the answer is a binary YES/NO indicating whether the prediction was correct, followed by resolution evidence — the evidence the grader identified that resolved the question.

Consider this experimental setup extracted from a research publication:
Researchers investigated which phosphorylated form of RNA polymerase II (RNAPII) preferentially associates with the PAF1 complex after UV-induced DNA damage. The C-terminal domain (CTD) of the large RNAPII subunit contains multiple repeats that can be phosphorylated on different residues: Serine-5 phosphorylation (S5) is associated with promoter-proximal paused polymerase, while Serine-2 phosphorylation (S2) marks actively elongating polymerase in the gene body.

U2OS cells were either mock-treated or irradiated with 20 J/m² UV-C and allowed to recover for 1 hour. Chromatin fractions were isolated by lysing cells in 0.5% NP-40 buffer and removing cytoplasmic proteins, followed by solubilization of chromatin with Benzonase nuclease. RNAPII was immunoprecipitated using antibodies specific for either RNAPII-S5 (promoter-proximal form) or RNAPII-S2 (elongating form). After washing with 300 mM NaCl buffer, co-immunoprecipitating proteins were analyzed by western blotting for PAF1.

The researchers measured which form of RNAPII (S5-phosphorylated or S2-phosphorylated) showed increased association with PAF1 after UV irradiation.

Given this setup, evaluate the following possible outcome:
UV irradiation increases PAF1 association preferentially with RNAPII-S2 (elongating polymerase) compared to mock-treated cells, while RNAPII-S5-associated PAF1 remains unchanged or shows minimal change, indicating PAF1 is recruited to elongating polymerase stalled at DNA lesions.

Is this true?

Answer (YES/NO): NO